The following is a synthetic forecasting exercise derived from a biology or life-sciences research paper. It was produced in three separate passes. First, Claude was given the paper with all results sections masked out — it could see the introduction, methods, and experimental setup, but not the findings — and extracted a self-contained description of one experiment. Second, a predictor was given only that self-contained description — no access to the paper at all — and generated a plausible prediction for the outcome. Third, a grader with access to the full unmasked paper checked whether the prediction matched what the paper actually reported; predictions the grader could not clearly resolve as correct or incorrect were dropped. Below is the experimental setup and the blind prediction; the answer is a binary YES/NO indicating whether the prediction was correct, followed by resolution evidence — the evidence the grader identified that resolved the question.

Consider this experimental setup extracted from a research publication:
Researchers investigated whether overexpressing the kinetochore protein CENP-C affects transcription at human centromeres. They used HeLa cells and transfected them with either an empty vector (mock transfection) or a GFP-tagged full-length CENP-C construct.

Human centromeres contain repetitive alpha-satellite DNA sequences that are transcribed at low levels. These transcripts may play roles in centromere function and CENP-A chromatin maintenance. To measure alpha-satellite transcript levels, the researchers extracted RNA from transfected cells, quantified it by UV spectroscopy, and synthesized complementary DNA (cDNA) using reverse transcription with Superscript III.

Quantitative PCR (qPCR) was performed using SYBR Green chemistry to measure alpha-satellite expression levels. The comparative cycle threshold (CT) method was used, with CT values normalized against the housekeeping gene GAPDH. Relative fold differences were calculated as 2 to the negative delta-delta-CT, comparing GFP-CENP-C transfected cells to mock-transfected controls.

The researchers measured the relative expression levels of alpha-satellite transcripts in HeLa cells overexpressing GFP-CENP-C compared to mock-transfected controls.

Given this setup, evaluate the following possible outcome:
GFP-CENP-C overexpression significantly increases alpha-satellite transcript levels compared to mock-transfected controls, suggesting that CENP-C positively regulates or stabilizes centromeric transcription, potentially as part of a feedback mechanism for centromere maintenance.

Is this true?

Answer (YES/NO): NO